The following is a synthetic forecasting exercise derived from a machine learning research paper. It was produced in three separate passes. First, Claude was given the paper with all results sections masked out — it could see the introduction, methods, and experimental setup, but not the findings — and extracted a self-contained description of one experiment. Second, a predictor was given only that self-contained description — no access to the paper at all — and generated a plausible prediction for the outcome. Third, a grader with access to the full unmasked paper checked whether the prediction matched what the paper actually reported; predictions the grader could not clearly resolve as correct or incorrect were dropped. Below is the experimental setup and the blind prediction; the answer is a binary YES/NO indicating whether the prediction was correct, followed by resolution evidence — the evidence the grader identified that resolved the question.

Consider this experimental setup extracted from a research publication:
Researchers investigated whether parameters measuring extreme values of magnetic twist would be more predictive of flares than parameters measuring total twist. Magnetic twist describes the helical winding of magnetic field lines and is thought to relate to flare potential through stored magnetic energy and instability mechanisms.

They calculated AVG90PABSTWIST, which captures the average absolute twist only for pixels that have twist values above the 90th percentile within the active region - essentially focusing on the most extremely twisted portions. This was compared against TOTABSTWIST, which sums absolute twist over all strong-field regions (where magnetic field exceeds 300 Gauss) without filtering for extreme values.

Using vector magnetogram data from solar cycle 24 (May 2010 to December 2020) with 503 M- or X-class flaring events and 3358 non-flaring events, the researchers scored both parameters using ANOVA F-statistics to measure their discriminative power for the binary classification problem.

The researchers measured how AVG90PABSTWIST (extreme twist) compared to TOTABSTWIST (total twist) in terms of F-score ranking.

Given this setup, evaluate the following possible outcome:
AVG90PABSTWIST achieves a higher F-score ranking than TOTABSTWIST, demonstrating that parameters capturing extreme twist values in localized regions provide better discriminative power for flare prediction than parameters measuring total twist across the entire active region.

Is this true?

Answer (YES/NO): NO